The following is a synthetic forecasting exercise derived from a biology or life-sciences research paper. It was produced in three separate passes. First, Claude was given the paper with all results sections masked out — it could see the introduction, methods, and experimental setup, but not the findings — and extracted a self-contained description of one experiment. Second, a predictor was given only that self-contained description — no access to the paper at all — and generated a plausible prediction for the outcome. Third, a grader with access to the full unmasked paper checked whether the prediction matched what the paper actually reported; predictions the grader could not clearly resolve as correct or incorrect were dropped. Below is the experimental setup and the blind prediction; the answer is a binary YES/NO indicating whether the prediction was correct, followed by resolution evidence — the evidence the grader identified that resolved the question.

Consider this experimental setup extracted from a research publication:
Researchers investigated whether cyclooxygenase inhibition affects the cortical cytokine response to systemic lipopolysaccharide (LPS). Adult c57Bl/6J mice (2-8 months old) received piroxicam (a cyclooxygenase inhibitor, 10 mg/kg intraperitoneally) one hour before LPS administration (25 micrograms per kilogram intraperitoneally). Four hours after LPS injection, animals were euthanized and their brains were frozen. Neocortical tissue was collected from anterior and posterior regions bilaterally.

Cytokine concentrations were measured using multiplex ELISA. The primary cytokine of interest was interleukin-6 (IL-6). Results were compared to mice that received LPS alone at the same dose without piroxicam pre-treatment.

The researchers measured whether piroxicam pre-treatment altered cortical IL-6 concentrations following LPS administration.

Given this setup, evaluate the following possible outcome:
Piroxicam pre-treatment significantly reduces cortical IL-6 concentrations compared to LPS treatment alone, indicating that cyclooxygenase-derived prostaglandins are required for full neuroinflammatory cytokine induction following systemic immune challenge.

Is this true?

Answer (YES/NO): NO